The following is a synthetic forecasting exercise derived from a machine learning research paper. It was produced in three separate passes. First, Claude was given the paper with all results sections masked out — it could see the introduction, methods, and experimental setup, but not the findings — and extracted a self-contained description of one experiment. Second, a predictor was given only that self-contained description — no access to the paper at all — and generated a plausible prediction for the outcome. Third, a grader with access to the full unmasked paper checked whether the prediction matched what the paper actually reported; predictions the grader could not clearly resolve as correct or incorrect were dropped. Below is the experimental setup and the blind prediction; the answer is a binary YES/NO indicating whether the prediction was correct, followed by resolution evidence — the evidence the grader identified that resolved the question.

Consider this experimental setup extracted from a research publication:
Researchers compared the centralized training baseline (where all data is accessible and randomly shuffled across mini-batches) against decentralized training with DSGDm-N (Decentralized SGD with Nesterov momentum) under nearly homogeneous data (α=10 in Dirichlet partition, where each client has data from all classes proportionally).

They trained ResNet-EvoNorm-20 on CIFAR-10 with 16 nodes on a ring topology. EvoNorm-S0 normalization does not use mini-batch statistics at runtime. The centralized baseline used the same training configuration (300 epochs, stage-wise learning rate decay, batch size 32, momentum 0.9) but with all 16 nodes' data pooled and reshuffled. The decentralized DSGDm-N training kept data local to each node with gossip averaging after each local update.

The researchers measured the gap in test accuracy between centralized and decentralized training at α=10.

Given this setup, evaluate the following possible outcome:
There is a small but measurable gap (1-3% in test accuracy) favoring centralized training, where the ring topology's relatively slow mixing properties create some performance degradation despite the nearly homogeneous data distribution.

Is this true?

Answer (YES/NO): NO